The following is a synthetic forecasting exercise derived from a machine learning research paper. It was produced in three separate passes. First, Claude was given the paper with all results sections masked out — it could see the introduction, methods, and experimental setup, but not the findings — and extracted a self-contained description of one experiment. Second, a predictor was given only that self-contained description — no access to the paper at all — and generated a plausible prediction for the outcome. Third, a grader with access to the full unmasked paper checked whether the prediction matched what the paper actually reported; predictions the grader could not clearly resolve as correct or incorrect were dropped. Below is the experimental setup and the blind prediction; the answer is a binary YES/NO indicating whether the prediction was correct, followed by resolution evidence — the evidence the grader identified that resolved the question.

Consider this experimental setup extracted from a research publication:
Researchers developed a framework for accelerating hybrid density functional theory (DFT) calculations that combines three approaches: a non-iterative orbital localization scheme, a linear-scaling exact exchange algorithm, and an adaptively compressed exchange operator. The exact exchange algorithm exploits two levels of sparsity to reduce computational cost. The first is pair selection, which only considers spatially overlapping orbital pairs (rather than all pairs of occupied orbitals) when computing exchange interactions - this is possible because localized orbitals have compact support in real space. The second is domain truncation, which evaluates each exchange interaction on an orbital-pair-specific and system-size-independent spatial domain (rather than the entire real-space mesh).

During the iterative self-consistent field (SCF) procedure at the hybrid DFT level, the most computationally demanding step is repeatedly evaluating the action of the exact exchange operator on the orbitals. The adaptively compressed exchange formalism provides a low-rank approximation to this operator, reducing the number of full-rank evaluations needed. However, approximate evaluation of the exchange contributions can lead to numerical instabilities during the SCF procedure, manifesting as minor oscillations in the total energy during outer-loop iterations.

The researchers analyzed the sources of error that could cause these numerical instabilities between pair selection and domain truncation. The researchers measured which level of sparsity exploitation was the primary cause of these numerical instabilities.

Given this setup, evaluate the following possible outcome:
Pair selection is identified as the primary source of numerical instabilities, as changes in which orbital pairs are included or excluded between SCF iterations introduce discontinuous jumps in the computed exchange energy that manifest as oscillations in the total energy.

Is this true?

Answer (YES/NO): YES